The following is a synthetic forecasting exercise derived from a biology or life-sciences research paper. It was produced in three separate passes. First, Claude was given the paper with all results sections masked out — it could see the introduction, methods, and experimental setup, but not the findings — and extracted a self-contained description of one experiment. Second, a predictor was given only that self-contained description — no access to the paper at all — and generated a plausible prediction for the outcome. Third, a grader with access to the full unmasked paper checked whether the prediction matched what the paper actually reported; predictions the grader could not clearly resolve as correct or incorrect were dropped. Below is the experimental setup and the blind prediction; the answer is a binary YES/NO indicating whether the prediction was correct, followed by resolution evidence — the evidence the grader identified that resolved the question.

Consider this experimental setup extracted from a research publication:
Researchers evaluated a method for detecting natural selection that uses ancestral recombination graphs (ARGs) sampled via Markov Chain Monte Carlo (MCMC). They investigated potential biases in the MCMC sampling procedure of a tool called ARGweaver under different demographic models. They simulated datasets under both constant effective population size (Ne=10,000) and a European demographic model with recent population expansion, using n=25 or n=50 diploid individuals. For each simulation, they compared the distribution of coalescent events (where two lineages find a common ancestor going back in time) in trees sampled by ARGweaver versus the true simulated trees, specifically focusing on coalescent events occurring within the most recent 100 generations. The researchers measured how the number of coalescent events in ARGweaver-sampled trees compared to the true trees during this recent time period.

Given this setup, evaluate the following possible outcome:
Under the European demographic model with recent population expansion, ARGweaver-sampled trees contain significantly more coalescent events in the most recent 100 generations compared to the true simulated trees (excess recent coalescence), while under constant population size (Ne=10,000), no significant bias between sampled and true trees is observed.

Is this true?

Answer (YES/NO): NO